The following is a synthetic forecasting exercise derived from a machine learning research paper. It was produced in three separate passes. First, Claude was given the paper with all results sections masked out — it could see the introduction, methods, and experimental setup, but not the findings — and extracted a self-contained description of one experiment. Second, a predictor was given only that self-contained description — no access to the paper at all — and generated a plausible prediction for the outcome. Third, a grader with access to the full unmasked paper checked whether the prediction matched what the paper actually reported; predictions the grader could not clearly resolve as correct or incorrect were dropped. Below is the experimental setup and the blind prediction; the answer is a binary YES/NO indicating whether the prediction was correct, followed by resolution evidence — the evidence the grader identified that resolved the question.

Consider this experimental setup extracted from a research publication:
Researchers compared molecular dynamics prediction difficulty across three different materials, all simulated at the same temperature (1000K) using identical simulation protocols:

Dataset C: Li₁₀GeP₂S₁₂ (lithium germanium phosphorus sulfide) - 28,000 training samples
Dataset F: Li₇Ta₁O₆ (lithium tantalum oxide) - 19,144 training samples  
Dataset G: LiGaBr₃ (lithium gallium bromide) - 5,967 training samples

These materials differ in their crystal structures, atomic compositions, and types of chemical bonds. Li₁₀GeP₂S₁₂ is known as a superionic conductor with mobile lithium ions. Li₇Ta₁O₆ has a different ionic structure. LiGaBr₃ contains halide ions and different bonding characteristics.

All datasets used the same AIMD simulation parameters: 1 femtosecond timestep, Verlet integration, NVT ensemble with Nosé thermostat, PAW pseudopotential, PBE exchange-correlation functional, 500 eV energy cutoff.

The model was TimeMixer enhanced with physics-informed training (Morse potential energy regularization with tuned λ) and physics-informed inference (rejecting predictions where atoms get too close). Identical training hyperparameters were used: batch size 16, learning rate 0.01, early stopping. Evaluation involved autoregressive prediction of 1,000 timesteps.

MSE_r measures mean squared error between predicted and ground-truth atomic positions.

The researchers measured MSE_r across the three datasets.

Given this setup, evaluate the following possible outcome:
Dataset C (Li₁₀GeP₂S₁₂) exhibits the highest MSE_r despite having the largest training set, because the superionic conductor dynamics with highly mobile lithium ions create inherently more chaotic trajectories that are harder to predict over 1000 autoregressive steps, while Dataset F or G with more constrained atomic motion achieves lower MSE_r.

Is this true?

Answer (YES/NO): NO